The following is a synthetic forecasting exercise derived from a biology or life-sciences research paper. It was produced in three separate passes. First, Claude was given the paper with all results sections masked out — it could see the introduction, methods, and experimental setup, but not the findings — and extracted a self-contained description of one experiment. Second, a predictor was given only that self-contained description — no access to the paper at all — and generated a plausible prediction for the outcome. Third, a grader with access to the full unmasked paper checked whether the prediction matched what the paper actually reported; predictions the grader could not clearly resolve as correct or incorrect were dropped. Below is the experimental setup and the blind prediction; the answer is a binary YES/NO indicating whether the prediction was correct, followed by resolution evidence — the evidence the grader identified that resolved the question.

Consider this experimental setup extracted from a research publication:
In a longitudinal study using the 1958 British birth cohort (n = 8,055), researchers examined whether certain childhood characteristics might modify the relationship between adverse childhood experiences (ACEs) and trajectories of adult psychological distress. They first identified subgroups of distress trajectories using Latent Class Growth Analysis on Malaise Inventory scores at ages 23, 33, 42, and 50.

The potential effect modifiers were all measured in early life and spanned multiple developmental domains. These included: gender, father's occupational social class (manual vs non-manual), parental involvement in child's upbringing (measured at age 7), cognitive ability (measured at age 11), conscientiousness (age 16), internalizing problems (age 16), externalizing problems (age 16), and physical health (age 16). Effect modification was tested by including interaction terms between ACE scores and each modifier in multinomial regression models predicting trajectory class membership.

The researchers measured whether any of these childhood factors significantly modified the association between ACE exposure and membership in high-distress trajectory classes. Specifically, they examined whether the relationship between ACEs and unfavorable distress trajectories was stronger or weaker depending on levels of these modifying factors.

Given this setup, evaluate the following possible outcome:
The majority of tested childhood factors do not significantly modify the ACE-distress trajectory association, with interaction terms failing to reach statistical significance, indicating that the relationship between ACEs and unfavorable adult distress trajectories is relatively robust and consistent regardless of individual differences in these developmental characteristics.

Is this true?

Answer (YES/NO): YES